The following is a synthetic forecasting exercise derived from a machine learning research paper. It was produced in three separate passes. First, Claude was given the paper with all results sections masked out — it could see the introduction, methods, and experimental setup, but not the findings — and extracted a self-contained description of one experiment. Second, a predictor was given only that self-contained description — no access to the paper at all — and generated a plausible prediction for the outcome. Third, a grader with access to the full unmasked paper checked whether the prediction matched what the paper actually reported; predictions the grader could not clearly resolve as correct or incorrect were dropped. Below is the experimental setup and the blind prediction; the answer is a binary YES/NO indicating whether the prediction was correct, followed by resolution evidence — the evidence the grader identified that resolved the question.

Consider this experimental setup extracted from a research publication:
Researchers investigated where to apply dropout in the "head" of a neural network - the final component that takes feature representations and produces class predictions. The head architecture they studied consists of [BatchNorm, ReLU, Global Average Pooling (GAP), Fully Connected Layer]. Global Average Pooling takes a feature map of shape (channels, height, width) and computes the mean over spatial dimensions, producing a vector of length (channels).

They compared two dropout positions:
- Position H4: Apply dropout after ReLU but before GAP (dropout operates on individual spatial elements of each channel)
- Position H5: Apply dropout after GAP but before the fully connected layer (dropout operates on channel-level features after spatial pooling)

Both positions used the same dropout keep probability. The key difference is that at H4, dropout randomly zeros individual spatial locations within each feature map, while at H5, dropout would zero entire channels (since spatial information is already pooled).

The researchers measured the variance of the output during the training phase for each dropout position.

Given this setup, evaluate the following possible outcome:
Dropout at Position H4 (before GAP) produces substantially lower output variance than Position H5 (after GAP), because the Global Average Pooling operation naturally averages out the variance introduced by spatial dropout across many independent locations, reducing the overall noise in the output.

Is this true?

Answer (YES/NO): YES